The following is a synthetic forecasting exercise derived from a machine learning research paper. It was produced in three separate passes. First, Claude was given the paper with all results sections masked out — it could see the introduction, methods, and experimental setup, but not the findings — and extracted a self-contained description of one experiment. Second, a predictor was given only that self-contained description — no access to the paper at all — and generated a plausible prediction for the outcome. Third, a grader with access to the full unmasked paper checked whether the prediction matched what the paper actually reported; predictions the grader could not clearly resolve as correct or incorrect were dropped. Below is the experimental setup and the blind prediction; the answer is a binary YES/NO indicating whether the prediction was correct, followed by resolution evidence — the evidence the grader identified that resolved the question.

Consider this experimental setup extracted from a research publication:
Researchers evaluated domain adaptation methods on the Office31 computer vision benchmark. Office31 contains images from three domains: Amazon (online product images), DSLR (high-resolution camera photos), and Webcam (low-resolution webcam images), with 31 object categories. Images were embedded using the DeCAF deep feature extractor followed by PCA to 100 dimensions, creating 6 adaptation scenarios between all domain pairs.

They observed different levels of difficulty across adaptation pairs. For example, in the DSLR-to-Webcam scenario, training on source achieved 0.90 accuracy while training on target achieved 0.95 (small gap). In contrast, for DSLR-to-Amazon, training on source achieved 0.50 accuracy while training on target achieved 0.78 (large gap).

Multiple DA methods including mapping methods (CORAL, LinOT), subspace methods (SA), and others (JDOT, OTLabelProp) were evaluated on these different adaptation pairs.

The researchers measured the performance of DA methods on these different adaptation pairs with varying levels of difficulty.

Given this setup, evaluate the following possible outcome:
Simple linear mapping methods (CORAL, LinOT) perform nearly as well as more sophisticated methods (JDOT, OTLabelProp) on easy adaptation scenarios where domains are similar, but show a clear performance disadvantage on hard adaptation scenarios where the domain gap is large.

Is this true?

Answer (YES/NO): NO